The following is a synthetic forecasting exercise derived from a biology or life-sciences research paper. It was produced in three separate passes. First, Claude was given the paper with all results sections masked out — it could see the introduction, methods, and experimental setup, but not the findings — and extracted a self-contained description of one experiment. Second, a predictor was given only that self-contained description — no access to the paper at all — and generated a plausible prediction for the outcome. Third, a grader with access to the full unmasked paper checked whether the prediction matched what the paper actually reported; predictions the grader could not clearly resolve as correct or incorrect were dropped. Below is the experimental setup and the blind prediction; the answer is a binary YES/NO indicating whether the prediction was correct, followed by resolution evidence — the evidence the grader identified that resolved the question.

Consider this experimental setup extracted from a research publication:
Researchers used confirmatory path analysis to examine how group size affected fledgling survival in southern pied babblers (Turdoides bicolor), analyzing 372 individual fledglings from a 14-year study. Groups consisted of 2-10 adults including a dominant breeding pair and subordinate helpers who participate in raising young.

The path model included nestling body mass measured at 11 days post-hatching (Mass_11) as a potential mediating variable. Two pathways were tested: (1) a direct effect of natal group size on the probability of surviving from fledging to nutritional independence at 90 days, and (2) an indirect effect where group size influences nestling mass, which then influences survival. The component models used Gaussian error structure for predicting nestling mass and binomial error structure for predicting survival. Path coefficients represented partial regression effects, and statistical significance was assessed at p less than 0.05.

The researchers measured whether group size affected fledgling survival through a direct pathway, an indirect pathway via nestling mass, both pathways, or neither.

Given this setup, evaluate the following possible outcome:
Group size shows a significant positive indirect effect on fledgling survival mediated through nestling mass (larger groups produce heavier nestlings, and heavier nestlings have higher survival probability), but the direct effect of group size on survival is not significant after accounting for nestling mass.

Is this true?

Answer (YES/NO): YES